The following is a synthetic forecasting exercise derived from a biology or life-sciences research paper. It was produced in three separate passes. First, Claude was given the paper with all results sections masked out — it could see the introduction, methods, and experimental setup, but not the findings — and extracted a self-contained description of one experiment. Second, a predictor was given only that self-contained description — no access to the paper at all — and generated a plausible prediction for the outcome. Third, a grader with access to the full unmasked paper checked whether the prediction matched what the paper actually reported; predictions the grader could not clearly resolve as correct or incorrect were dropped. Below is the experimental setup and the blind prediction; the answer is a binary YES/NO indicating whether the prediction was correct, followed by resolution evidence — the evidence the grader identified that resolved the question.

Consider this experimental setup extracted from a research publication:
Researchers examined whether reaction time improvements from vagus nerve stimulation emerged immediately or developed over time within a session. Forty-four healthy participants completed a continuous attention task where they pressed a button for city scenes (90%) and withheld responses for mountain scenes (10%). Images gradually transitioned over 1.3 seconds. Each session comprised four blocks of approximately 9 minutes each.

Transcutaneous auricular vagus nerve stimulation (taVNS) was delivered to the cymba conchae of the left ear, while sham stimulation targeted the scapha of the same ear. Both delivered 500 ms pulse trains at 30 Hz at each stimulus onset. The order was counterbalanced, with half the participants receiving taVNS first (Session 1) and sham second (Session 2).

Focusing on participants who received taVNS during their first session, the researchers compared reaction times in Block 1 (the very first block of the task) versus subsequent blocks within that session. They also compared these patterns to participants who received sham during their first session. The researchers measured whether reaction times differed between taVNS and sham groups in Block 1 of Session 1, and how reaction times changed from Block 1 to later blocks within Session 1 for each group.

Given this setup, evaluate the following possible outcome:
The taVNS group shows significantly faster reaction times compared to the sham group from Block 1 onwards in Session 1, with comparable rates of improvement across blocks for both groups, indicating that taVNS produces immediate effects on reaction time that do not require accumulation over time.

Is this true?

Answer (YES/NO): NO